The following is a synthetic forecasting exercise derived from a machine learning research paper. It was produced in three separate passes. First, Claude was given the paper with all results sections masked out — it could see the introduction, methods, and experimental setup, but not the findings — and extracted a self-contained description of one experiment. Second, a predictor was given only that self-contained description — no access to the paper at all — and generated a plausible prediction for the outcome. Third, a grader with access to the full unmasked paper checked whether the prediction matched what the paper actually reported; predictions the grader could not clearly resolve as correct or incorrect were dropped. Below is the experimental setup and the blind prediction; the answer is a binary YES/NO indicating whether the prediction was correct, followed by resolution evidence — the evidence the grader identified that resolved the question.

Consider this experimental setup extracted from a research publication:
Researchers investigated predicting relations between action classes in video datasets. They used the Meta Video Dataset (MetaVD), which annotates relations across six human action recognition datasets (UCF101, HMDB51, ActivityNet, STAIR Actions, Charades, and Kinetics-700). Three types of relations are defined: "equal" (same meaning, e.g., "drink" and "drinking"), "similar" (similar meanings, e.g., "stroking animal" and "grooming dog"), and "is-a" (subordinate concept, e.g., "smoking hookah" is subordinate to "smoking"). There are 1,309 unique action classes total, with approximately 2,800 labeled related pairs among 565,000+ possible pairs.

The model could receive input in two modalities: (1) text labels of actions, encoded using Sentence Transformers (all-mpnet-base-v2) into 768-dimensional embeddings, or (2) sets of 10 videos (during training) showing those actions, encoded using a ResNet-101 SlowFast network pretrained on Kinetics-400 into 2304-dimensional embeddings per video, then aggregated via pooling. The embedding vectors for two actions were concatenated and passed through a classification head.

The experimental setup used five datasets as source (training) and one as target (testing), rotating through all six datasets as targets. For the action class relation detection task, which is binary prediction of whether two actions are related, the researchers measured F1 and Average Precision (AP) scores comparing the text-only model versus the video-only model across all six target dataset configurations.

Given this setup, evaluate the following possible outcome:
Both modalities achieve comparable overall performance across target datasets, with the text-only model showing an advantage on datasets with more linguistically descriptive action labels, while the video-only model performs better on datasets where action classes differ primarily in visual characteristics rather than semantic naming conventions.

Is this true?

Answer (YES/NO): NO